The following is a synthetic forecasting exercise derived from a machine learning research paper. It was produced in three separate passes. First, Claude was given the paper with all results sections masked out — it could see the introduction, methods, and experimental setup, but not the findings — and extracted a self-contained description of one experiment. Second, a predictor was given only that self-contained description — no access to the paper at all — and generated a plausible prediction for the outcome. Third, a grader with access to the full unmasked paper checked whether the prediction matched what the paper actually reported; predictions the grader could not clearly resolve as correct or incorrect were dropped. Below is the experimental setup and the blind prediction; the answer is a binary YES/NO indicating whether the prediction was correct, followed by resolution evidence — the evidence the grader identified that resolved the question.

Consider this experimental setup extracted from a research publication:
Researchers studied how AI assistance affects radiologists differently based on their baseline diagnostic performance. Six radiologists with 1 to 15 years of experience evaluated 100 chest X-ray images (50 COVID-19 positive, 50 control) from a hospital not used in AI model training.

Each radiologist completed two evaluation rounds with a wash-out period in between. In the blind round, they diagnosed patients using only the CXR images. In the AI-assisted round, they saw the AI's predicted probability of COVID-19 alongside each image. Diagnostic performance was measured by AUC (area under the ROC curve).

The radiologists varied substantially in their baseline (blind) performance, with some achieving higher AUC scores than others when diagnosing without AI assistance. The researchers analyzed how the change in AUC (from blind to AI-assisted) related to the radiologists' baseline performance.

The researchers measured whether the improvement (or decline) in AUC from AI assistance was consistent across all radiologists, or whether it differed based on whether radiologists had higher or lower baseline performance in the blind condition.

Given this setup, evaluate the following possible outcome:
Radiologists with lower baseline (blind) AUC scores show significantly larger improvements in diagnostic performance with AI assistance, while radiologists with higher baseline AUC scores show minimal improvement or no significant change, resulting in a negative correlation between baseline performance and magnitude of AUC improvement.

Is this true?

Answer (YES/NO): NO